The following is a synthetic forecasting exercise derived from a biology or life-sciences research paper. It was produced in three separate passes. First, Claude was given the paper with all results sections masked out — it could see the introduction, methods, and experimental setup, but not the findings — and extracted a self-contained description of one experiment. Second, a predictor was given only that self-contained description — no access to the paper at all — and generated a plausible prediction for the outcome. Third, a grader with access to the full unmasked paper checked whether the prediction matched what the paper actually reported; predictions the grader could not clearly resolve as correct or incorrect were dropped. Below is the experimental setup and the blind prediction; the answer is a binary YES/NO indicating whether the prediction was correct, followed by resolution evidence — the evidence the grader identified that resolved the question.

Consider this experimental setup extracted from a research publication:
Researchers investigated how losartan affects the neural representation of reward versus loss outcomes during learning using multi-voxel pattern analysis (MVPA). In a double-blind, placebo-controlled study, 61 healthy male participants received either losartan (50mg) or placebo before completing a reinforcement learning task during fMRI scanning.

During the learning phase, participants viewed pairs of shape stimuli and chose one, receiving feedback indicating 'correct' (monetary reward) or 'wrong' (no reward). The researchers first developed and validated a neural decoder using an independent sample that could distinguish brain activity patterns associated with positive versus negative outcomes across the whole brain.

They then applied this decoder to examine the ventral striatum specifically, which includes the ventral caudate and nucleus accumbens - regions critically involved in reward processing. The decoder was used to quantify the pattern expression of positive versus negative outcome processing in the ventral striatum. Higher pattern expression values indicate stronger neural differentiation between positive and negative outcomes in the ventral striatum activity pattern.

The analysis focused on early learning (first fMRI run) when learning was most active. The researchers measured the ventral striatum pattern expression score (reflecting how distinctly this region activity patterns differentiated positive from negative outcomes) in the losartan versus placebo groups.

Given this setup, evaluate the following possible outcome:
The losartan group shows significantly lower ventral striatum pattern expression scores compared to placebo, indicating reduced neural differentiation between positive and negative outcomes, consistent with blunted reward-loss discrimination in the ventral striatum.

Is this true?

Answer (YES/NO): NO